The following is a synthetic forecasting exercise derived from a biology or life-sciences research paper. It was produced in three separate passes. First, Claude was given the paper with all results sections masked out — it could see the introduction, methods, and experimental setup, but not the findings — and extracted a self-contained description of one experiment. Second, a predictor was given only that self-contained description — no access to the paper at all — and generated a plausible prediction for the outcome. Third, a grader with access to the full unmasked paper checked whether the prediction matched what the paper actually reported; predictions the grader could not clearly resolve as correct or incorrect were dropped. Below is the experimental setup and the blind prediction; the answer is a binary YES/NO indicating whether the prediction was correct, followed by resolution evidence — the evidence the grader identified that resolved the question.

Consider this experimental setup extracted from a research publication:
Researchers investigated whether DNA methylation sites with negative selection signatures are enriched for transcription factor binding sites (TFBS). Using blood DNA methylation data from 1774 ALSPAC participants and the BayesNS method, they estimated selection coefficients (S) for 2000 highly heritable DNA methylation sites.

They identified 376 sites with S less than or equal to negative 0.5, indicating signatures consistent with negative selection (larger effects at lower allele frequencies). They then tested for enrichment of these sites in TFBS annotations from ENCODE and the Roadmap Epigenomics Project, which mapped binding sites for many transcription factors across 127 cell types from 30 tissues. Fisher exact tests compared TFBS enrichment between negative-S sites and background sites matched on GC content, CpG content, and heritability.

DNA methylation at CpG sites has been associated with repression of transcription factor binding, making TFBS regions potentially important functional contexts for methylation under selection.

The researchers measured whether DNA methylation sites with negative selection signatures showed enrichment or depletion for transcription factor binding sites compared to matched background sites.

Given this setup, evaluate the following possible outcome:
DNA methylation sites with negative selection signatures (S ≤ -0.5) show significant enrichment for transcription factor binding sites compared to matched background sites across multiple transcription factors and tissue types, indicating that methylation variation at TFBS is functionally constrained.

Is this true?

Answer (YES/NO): NO